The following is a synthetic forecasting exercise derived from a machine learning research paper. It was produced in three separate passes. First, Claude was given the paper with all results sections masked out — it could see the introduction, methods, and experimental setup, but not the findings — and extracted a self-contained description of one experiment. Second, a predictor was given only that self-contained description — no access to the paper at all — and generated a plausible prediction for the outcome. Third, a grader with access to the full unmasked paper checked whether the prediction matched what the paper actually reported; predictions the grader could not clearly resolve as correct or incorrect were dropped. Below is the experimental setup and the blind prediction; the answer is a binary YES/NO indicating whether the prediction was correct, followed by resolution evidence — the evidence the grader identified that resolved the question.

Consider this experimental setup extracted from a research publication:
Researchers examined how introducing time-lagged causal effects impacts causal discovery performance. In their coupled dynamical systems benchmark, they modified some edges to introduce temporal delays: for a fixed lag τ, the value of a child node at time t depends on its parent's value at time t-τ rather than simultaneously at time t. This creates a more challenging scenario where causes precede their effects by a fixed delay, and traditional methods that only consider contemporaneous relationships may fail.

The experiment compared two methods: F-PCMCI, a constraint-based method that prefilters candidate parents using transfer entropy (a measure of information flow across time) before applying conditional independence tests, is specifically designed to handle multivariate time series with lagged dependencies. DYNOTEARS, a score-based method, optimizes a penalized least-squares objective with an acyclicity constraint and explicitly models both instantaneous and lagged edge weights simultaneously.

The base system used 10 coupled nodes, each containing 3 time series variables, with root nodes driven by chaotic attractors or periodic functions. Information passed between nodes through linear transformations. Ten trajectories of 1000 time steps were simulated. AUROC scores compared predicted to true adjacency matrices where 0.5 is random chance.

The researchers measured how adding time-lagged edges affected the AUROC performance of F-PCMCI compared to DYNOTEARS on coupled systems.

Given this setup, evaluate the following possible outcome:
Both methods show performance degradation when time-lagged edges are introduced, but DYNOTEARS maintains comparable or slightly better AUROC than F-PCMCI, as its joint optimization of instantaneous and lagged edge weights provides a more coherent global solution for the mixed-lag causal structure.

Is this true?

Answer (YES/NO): NO